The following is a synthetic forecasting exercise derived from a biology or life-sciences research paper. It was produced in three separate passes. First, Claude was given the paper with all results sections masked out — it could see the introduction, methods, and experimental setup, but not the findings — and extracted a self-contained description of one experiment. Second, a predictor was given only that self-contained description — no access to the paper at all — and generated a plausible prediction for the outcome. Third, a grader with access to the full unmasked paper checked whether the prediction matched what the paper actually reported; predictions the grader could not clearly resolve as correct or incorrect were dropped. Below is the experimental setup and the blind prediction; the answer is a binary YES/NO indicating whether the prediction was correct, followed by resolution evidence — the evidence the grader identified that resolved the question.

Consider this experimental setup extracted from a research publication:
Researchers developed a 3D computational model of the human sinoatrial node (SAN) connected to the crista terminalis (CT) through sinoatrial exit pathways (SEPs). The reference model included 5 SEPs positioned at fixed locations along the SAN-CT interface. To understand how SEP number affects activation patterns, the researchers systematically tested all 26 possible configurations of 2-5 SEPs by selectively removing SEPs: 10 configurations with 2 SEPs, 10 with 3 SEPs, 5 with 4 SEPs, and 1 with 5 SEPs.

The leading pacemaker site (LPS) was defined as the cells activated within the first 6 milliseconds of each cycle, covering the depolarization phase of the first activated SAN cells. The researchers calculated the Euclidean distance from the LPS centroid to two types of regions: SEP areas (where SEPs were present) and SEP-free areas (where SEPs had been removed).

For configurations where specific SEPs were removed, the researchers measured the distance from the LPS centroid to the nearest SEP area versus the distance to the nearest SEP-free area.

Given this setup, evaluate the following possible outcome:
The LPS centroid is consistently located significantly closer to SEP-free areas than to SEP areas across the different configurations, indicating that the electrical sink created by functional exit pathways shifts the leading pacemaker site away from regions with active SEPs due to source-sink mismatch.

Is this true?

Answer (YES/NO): YES